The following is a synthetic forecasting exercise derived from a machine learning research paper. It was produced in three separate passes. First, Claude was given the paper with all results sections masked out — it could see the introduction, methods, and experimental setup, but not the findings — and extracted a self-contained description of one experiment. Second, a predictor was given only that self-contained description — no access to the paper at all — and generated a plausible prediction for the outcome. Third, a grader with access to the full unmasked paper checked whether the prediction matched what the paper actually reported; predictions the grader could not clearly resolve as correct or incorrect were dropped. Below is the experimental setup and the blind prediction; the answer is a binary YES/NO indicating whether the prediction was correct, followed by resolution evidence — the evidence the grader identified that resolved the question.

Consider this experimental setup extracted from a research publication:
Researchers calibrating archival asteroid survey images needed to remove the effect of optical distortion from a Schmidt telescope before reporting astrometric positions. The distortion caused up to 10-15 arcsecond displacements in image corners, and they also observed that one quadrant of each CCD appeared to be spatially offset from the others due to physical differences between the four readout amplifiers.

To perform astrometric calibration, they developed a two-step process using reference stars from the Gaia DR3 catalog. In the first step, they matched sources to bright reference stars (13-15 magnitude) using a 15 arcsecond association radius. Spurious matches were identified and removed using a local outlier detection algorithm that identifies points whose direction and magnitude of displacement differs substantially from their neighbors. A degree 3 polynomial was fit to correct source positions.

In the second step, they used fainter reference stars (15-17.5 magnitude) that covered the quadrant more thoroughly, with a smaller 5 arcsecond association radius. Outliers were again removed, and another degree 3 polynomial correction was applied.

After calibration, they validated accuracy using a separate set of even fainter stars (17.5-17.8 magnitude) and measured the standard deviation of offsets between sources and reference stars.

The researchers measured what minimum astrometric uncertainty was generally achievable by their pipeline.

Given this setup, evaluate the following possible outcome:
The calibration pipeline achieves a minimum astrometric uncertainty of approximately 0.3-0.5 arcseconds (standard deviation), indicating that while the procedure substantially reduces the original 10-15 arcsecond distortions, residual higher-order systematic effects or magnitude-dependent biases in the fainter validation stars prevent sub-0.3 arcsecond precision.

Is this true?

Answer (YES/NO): YES